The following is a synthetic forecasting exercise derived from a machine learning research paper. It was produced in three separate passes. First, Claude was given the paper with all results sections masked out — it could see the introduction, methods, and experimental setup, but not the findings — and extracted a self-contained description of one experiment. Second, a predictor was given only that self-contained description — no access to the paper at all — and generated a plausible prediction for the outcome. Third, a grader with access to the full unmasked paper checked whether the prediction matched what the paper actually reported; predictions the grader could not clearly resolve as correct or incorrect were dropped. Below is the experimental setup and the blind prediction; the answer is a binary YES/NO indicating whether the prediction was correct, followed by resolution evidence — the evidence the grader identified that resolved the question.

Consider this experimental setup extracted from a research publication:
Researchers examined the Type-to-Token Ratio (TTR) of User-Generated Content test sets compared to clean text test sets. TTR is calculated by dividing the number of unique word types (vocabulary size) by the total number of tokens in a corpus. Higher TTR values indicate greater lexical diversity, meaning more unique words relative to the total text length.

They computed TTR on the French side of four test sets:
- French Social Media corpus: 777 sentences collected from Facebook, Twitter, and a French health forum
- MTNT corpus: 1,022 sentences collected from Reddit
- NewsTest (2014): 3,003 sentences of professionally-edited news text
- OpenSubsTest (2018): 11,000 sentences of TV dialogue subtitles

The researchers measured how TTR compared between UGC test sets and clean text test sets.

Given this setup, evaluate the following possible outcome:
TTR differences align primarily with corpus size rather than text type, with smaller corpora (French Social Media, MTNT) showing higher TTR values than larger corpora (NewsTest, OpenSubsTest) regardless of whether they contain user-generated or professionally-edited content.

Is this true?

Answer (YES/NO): NO